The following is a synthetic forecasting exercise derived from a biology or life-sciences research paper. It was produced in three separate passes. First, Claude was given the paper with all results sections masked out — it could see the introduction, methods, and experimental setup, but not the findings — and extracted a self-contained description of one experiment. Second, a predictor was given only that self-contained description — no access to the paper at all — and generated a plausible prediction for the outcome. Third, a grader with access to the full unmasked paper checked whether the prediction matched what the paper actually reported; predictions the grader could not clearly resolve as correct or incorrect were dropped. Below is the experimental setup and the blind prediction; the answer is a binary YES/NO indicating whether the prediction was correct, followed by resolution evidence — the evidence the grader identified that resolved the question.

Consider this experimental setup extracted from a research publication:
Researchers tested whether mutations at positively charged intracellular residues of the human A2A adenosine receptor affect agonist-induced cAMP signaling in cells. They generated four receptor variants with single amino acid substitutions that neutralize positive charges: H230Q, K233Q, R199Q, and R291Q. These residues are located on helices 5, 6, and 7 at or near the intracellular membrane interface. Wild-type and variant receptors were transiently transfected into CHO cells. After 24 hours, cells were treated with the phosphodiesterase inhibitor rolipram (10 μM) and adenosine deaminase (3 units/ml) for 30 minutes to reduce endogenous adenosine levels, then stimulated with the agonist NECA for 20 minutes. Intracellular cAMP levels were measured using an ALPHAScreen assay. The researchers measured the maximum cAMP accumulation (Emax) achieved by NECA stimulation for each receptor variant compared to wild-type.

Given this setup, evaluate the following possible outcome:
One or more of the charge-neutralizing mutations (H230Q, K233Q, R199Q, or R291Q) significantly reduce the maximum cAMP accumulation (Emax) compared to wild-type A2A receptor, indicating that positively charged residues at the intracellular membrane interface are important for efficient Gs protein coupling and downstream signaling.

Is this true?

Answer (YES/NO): NO